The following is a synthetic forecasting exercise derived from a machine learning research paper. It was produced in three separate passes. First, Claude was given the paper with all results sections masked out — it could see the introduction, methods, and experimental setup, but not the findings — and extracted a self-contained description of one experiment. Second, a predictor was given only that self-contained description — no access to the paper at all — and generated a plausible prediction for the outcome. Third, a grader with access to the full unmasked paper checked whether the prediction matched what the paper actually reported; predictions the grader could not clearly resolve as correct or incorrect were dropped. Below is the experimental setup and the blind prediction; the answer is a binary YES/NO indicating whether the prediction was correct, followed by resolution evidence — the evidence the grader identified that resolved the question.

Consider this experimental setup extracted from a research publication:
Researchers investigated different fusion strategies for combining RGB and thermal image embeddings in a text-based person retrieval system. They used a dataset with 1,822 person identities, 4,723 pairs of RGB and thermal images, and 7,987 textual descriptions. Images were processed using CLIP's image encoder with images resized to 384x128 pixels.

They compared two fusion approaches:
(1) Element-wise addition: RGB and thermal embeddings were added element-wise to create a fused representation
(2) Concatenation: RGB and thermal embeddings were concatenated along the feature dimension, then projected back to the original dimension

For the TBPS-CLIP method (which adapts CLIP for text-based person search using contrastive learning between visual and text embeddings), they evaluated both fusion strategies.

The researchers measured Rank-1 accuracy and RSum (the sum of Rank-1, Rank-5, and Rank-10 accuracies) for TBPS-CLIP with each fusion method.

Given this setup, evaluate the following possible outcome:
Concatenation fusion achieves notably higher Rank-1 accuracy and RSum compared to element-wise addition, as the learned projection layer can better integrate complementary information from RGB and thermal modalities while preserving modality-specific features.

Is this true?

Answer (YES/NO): NO